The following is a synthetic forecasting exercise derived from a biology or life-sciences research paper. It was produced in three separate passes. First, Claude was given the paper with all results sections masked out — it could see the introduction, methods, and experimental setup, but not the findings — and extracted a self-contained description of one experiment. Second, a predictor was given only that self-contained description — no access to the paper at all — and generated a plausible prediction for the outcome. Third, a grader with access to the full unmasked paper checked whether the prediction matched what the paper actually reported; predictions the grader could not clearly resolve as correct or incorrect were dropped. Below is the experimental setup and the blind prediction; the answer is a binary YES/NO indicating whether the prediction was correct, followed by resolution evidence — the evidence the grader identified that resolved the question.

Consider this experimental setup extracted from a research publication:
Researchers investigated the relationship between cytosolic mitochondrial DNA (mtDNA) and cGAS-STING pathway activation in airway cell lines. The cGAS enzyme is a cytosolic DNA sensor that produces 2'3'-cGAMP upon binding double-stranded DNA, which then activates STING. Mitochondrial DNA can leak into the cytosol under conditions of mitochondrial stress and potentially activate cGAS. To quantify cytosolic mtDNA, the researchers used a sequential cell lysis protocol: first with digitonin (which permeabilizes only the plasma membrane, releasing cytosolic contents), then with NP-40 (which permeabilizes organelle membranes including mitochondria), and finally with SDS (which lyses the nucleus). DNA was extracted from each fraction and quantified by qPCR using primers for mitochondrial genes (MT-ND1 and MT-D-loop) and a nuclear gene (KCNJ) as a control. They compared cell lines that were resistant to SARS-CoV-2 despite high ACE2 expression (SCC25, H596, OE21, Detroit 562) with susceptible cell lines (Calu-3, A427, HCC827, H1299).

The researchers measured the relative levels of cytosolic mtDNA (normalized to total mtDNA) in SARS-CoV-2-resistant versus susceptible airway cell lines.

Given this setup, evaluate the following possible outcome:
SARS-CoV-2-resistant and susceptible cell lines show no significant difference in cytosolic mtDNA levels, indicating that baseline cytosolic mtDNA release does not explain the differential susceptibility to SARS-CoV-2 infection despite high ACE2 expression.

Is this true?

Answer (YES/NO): NO